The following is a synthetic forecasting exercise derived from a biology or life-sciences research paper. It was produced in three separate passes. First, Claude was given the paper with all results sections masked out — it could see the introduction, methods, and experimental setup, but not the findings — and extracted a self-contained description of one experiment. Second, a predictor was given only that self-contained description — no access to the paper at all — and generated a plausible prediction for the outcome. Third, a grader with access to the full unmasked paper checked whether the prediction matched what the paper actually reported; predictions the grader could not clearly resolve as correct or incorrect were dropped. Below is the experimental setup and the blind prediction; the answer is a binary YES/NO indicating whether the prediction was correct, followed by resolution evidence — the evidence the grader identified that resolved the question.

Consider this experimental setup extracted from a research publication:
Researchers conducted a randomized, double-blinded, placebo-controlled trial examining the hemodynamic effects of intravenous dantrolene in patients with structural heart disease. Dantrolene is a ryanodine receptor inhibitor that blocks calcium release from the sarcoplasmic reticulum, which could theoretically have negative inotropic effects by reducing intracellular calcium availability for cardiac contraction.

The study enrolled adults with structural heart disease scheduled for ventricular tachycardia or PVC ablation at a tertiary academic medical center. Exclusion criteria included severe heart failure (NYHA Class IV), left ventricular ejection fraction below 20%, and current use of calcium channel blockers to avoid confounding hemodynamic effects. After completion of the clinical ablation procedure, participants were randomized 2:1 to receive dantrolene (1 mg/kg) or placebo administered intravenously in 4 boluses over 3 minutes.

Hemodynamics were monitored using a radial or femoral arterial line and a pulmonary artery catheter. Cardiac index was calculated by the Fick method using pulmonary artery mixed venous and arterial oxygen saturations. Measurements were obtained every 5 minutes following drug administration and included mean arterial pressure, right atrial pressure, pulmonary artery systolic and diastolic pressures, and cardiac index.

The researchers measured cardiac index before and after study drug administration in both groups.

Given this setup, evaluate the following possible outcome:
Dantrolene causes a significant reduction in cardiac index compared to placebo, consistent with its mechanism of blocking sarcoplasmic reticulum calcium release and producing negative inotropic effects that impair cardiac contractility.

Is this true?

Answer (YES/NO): NO